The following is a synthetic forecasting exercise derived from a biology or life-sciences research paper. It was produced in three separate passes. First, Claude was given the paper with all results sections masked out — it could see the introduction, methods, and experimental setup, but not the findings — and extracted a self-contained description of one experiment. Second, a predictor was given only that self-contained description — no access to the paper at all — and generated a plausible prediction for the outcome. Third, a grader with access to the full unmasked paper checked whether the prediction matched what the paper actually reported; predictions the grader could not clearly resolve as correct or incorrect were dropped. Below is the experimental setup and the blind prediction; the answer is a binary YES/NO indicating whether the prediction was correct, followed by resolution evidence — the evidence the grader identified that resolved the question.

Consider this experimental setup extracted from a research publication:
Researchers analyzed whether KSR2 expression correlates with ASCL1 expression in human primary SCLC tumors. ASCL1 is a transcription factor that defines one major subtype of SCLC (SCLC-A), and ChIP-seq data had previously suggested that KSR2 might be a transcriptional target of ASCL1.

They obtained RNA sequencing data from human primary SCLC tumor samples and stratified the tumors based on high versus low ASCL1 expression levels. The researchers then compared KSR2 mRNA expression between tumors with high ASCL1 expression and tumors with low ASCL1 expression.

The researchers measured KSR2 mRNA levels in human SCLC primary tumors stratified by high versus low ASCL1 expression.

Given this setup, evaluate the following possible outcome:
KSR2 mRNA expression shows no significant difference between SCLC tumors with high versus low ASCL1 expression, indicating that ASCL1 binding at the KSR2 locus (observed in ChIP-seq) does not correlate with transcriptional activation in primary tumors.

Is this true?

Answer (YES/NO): NO